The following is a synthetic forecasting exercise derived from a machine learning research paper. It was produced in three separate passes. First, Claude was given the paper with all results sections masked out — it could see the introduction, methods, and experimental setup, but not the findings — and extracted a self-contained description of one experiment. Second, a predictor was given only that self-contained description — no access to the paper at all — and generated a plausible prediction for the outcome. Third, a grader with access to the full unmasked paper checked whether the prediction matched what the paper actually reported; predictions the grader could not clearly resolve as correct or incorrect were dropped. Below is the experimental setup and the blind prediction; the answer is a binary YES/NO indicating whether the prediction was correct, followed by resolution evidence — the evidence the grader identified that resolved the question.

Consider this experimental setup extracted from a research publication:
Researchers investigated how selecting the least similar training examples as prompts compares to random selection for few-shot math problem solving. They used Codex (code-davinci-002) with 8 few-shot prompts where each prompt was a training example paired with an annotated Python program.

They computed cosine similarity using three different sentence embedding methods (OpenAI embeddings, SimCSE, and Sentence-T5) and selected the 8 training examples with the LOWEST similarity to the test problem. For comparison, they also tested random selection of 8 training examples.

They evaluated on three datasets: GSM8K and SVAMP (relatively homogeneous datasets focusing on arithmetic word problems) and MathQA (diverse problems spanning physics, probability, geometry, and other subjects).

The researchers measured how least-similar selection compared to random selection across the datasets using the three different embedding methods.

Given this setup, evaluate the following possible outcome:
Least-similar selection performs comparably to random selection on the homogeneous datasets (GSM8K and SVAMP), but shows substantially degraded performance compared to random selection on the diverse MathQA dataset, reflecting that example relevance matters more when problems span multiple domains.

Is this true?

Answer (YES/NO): NO